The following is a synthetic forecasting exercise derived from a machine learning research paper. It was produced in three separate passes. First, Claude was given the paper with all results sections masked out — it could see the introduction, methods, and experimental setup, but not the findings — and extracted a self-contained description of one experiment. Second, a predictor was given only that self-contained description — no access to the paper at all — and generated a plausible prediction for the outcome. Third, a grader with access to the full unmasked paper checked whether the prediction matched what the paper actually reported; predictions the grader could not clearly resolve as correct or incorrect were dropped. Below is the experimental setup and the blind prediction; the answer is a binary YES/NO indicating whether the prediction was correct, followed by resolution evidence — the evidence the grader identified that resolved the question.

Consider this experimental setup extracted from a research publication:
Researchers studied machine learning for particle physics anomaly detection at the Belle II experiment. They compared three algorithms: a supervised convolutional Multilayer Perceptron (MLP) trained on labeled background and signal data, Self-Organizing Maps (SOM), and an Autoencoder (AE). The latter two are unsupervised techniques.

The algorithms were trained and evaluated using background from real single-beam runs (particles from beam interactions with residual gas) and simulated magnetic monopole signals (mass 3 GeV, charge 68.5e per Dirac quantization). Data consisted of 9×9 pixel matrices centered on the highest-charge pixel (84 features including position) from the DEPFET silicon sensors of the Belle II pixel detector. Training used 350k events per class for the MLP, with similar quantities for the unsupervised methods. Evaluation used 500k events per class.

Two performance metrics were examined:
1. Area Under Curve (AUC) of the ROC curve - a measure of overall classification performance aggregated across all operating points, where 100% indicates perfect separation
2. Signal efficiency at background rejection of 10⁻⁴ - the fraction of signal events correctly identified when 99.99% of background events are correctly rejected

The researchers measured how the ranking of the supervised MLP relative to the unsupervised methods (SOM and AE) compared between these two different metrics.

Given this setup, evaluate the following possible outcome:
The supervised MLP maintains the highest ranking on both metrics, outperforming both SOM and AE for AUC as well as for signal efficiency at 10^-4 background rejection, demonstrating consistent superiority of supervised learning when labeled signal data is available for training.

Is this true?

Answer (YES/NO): NO